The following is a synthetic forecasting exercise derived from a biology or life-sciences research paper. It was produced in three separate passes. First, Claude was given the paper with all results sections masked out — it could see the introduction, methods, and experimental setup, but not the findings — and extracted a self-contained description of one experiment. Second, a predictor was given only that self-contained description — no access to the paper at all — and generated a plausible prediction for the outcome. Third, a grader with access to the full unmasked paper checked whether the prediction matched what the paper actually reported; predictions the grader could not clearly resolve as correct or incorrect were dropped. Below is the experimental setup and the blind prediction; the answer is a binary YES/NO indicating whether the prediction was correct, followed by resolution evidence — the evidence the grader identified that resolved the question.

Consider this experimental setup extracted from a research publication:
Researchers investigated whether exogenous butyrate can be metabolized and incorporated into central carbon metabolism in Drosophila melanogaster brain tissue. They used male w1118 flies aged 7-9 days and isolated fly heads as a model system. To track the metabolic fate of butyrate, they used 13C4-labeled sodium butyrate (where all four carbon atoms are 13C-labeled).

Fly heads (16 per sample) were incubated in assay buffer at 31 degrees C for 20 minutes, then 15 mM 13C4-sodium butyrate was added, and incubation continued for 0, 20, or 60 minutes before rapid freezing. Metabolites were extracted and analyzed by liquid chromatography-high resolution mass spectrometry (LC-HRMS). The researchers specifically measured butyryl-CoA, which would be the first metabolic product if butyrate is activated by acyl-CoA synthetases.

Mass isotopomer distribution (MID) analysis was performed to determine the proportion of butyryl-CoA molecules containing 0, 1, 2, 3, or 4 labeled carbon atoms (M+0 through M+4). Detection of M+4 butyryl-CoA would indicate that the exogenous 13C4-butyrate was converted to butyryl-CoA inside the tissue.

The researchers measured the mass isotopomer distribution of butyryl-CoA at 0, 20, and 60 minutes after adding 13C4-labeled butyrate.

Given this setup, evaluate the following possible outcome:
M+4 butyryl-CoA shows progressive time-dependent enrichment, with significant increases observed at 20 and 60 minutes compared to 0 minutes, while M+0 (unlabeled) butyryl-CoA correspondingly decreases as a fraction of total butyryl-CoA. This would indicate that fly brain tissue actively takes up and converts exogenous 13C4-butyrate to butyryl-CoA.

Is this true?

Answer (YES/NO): YES